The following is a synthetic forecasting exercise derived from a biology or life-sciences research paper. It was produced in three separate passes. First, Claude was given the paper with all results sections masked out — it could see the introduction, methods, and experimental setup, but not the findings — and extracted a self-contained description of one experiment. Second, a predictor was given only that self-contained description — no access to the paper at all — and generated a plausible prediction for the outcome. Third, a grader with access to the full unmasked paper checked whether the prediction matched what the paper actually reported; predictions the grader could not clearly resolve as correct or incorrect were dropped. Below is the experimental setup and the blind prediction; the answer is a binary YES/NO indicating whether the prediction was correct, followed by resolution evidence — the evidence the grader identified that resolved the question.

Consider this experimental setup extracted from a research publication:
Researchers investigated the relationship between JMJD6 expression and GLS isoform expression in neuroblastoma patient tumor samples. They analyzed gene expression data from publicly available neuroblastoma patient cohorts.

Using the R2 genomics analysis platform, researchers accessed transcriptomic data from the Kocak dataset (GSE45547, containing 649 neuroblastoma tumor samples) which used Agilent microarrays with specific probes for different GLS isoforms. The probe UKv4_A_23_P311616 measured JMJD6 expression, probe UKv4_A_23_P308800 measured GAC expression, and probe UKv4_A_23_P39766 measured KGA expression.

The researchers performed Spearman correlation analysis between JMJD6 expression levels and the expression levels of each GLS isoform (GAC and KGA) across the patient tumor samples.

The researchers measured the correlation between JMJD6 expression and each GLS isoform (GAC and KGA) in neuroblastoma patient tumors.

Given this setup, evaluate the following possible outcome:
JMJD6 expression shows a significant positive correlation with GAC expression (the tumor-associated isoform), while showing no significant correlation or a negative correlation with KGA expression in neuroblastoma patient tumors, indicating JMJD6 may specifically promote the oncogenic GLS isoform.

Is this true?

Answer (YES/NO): YES